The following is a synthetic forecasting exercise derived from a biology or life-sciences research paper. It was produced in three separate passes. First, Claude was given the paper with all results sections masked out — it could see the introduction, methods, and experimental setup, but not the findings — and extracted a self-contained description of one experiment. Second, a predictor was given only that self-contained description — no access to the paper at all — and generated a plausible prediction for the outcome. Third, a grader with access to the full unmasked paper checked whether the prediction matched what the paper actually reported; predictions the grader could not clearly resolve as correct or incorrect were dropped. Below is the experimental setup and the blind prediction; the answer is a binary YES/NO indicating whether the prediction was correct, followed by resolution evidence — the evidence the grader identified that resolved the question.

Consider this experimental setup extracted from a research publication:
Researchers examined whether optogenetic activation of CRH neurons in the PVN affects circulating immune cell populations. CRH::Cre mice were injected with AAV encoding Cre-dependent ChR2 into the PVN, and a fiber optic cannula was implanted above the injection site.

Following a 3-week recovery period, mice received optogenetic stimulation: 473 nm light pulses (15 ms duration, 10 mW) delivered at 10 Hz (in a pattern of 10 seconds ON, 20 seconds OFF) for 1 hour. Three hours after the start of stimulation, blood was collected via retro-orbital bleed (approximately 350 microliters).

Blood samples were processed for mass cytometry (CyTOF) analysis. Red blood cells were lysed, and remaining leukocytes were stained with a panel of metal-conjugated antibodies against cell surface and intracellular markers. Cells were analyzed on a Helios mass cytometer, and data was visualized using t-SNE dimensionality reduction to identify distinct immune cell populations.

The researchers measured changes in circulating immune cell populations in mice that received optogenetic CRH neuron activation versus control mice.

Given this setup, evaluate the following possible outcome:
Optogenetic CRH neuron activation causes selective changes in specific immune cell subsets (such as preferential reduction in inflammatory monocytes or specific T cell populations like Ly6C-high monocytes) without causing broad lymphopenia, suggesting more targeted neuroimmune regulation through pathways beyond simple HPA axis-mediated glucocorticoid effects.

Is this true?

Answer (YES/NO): NO